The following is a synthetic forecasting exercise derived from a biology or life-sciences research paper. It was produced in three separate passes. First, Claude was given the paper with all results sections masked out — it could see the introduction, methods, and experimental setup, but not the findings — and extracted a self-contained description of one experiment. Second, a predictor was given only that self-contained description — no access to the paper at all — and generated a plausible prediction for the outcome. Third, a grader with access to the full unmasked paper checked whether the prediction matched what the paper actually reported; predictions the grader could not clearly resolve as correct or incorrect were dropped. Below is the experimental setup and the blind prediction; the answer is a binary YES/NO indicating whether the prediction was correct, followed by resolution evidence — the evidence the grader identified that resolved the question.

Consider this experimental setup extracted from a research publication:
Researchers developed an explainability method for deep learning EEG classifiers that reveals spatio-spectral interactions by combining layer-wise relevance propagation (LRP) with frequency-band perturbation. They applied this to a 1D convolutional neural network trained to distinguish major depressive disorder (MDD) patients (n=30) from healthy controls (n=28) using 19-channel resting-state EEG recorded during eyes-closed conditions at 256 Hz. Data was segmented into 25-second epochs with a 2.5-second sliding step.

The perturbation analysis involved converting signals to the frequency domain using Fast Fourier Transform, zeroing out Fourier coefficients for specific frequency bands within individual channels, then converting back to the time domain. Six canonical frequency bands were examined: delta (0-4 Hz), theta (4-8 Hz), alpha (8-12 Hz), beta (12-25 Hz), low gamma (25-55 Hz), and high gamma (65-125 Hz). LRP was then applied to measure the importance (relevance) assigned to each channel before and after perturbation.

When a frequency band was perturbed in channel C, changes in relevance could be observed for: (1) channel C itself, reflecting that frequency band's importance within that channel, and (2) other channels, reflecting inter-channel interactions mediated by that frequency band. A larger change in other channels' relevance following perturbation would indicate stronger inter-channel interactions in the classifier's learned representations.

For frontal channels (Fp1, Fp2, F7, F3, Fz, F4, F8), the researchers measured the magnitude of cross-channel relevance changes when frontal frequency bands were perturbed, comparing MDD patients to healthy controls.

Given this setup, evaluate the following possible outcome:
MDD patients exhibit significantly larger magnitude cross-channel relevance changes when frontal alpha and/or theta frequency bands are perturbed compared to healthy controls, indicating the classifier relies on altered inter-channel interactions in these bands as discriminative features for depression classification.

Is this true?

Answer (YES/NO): NO